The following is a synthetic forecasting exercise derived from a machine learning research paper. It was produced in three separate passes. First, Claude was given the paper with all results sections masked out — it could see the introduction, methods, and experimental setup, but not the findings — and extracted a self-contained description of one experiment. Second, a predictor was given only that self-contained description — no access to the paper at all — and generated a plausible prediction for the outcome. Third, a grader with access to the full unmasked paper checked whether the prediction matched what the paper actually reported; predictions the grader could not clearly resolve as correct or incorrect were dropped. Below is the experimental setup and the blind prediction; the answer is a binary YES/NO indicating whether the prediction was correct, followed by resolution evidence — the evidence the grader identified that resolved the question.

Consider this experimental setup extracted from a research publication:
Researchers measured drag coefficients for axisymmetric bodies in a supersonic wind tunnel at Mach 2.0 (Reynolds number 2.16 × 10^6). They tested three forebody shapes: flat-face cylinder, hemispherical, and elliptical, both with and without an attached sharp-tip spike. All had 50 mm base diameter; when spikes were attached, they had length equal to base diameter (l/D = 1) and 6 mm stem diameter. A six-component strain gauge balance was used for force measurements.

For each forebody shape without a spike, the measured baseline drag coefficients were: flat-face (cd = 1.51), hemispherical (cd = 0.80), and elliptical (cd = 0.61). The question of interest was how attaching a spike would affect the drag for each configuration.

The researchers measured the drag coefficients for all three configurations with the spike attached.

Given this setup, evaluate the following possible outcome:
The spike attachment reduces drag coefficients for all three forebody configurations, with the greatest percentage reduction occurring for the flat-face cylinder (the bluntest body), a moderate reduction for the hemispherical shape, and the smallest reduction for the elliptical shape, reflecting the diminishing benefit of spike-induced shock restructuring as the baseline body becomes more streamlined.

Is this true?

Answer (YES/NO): NO